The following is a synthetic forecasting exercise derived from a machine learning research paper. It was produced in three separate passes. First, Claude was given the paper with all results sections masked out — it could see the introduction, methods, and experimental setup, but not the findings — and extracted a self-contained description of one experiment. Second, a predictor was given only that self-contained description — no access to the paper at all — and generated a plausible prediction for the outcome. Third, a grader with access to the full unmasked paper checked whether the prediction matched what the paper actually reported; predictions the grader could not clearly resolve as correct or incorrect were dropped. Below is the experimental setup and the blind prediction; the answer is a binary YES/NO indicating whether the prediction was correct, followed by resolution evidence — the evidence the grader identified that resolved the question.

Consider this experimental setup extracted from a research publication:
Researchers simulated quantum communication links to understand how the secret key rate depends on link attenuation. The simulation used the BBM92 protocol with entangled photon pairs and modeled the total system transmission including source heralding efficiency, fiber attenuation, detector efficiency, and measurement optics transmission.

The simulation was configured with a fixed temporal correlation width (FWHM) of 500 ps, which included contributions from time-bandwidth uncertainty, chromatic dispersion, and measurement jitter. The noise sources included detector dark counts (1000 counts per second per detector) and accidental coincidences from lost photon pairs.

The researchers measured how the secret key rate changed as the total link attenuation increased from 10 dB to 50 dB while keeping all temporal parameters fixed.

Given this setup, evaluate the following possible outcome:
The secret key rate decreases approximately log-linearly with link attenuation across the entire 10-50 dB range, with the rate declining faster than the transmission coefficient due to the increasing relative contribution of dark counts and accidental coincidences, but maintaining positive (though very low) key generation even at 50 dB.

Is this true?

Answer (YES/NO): NO